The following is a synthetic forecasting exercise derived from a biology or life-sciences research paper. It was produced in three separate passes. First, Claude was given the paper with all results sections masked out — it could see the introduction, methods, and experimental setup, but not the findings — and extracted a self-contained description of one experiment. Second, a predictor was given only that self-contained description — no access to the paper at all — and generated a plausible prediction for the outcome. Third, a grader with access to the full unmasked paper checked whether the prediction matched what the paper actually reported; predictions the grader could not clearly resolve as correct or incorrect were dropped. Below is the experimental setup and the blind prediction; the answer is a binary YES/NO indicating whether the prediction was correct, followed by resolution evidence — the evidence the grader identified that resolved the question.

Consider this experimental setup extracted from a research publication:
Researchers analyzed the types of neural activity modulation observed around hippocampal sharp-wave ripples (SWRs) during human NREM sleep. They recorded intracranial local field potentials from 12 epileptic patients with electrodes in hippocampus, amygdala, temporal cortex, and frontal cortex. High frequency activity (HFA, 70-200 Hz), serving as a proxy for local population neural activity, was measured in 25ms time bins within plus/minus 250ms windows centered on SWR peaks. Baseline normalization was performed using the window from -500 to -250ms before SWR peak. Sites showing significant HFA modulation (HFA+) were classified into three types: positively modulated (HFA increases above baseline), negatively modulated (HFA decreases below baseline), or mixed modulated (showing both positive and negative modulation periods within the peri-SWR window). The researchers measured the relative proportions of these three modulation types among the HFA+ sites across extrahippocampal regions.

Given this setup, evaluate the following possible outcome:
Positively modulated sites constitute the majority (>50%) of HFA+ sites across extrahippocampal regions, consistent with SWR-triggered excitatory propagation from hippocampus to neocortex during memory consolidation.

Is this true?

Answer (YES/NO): YES